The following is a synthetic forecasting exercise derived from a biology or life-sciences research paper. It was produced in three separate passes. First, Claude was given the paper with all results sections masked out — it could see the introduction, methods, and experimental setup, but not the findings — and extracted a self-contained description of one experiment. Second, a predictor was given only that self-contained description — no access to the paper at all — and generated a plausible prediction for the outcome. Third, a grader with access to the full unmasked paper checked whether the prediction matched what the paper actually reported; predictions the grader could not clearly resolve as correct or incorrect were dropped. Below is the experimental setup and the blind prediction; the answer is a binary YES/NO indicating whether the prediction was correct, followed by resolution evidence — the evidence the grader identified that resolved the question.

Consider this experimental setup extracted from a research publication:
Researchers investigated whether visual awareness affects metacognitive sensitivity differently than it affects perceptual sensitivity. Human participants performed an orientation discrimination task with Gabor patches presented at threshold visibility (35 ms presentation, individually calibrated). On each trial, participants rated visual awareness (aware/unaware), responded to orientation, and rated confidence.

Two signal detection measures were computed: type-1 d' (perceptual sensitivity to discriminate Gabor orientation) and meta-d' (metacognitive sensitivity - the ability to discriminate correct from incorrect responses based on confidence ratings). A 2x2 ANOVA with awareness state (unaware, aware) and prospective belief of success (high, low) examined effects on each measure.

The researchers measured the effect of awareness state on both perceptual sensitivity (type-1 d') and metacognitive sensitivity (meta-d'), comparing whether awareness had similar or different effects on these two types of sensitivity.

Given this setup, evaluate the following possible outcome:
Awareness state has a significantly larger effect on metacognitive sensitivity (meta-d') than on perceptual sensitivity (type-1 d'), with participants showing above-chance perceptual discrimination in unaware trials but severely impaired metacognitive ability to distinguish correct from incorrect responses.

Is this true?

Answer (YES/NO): NO